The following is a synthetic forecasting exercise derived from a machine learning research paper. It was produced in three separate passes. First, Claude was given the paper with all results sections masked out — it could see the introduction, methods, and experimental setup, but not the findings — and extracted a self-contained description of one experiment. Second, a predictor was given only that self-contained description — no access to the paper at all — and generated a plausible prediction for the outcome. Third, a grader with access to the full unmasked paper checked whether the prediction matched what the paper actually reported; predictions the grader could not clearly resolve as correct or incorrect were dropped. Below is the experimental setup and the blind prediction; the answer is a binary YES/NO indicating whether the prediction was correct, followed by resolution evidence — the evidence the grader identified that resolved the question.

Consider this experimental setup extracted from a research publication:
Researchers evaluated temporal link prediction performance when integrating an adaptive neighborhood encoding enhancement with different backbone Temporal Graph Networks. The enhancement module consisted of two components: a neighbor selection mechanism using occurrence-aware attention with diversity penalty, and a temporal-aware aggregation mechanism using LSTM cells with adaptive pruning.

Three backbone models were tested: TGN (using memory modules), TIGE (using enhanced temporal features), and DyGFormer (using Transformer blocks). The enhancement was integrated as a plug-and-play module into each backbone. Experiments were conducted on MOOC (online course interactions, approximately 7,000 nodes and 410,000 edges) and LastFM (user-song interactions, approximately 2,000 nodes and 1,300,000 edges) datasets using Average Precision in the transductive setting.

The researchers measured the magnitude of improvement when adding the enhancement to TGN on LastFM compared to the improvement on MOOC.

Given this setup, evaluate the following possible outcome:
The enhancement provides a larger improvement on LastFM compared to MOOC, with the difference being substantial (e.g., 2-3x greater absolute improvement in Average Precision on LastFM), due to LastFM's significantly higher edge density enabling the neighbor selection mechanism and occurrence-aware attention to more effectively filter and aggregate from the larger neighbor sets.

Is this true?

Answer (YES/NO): NO